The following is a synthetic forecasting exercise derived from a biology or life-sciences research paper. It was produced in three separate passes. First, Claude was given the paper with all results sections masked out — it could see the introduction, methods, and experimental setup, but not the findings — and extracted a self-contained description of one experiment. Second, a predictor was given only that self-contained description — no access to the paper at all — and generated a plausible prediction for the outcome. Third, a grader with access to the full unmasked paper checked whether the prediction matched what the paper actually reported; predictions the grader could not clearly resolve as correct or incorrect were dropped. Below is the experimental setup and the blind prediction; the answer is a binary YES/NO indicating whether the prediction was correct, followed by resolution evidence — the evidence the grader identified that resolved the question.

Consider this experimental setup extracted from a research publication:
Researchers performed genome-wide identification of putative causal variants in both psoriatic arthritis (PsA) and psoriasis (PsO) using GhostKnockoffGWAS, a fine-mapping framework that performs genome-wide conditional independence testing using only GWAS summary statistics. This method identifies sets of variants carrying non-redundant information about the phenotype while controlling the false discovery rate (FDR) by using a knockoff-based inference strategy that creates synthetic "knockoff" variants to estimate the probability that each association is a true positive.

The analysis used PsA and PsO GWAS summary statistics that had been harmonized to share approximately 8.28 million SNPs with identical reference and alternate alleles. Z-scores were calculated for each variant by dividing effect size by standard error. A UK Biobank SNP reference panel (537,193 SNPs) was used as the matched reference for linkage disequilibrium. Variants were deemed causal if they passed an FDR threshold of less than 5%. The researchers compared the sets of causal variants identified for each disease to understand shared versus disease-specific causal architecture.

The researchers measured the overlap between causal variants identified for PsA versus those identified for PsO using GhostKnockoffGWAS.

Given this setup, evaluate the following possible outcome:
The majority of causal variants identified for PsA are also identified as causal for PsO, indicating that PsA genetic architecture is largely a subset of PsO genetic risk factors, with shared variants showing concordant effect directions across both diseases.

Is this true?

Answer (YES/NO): NO